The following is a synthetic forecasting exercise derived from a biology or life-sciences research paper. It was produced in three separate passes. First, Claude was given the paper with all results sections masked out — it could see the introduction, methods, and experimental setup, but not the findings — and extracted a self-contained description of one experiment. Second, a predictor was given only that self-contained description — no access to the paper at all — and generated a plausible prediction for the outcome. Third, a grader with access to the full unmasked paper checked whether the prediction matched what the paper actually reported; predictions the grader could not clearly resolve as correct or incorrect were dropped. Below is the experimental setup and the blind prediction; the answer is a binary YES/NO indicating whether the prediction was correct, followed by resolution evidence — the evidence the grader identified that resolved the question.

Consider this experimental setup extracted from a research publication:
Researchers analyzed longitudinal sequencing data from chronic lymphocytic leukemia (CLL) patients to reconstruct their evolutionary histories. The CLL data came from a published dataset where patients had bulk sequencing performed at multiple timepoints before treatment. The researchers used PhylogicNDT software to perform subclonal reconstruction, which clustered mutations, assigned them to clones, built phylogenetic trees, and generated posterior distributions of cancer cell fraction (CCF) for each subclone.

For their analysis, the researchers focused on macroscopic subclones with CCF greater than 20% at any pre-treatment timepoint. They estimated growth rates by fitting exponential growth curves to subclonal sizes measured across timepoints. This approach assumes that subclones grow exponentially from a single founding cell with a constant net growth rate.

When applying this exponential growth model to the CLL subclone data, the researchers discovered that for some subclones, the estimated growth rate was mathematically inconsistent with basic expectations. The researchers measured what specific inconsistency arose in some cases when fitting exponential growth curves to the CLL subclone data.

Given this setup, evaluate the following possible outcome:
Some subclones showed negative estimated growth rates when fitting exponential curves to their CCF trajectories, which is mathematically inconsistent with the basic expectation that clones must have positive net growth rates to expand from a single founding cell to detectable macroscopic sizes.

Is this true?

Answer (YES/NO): YES